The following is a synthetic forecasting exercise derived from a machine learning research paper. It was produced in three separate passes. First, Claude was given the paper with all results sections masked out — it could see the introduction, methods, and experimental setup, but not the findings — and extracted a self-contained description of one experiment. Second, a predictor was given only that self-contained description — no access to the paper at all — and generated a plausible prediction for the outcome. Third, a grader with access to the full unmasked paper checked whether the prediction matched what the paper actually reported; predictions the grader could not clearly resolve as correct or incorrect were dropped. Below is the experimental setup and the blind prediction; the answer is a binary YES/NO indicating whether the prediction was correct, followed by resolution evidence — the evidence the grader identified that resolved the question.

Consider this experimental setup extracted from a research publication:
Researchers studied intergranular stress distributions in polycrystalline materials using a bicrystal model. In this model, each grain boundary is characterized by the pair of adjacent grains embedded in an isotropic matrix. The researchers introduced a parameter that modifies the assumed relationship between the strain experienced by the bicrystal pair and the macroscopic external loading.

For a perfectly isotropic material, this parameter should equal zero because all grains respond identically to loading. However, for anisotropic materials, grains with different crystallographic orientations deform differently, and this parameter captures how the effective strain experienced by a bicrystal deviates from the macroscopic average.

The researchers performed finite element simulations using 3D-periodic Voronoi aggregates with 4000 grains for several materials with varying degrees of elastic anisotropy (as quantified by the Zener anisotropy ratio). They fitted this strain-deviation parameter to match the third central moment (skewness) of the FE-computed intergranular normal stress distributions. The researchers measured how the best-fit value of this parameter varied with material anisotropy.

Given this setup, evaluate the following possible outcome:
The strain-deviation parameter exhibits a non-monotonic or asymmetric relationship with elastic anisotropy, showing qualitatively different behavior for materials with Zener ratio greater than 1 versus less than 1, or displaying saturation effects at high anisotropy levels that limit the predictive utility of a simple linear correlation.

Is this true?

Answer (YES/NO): YES